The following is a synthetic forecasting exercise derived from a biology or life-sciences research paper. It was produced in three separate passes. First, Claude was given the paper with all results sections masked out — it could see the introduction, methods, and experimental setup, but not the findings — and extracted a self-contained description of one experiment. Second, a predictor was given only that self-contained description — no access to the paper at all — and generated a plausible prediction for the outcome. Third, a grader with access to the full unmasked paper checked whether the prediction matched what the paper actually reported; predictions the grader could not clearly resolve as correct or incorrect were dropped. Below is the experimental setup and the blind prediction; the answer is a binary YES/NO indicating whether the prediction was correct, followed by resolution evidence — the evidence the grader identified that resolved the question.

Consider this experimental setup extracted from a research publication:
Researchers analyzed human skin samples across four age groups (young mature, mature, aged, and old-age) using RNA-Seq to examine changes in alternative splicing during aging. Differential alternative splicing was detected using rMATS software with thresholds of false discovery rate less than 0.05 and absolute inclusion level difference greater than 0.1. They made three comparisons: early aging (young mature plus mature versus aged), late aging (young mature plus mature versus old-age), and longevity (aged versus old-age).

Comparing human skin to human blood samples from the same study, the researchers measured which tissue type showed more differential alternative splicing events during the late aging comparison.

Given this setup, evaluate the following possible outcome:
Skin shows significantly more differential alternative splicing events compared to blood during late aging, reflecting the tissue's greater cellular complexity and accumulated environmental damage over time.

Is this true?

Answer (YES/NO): YES